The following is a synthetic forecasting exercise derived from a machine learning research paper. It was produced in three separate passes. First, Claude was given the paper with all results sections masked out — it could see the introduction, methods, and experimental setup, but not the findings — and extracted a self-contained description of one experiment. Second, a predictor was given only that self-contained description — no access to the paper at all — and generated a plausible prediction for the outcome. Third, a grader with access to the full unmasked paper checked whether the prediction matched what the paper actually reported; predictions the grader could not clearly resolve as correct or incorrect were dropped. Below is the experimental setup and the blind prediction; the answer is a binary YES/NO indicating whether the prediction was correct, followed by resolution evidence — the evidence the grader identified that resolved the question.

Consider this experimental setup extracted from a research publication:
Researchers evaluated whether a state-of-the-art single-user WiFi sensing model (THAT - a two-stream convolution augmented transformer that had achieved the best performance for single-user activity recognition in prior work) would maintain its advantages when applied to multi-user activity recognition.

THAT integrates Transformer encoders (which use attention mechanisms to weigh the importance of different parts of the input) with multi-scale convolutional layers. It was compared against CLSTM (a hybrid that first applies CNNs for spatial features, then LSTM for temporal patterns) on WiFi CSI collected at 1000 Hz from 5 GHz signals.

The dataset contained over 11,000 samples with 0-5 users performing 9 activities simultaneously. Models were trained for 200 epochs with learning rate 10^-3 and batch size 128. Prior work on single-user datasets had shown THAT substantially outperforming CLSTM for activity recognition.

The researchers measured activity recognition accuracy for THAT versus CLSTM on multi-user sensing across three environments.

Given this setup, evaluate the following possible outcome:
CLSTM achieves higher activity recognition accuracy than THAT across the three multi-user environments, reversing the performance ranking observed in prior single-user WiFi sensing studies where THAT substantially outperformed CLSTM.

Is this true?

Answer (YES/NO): YES